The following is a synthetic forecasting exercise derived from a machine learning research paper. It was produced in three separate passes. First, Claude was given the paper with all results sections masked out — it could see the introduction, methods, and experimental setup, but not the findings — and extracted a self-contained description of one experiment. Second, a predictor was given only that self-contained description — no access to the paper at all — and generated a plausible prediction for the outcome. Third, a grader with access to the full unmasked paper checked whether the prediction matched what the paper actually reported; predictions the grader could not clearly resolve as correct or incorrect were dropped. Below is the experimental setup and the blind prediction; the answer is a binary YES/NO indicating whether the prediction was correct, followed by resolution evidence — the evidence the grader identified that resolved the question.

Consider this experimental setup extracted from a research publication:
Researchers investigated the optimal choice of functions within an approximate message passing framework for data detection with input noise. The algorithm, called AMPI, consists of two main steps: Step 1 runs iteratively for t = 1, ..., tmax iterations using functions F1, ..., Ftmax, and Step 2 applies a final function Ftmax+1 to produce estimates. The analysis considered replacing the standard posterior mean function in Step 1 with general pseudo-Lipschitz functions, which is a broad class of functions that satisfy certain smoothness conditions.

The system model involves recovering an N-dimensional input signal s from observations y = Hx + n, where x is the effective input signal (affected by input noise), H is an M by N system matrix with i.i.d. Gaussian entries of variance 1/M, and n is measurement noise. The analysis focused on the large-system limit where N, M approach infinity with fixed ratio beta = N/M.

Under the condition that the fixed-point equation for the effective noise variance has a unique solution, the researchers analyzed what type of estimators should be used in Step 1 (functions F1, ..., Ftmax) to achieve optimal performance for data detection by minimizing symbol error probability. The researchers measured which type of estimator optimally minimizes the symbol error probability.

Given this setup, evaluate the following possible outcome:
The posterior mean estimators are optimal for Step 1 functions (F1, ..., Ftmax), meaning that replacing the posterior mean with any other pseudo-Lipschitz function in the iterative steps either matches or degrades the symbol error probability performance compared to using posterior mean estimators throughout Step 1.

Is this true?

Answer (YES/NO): YES